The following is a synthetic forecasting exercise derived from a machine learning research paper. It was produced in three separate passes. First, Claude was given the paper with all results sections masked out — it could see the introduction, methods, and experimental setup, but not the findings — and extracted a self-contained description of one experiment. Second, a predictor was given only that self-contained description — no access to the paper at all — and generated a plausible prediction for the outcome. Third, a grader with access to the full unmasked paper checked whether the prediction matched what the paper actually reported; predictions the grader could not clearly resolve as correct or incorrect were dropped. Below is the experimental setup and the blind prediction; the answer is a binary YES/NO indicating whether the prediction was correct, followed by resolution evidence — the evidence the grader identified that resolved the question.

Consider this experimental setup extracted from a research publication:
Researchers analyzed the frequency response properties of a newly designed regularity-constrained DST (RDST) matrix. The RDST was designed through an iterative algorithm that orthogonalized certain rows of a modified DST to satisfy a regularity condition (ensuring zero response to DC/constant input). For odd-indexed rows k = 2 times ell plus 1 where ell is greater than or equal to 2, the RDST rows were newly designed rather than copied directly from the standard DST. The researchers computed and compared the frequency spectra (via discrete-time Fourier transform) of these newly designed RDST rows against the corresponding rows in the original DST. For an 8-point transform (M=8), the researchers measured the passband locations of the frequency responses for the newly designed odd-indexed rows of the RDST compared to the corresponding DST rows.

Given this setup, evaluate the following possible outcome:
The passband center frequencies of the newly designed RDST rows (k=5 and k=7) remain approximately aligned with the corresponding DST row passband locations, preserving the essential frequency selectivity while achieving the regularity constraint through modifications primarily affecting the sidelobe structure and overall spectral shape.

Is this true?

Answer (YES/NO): YES